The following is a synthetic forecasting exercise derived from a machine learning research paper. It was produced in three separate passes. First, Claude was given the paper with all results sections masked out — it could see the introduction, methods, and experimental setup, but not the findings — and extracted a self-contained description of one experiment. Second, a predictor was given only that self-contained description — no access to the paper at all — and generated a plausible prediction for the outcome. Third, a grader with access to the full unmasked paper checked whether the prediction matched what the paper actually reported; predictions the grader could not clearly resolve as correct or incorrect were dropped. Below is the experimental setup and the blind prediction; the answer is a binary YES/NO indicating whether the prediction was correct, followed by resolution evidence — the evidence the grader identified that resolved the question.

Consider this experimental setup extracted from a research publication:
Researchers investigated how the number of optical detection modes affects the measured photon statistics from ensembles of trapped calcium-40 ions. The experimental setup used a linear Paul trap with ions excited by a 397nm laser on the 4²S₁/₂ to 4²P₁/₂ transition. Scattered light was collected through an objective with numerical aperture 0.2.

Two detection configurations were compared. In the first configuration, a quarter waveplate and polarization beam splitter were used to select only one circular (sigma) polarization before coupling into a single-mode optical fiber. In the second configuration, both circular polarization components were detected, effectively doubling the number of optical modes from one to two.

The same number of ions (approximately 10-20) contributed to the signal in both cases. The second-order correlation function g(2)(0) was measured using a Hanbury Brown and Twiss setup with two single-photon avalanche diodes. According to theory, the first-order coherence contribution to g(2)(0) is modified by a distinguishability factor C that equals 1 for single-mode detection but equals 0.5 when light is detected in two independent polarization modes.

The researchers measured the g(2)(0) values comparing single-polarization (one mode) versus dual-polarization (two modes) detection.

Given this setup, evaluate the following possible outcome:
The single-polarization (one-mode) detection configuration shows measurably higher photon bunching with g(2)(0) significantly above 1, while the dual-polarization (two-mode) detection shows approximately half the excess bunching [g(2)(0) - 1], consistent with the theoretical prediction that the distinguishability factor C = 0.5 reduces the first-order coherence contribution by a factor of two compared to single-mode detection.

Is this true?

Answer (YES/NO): YES